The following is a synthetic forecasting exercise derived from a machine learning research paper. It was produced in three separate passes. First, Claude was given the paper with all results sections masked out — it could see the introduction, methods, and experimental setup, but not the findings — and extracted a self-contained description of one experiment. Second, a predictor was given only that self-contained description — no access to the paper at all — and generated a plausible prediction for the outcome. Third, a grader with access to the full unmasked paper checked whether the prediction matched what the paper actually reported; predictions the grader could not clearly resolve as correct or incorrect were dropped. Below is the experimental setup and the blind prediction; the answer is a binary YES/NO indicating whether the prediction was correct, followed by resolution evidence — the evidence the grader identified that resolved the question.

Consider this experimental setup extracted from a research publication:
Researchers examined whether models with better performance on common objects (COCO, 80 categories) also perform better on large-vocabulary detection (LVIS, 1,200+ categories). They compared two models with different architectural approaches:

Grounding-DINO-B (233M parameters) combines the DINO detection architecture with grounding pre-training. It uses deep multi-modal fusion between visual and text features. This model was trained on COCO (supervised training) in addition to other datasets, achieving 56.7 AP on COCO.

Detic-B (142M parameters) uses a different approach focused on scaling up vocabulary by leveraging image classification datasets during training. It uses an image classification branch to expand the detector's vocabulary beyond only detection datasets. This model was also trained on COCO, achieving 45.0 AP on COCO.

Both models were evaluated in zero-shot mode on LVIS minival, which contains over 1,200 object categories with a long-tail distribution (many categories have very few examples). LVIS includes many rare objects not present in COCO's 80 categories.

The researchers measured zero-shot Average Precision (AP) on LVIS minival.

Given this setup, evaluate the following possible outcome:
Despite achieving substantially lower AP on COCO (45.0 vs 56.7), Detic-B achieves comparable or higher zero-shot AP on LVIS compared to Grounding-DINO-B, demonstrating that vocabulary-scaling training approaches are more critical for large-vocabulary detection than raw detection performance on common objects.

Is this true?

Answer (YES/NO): YES